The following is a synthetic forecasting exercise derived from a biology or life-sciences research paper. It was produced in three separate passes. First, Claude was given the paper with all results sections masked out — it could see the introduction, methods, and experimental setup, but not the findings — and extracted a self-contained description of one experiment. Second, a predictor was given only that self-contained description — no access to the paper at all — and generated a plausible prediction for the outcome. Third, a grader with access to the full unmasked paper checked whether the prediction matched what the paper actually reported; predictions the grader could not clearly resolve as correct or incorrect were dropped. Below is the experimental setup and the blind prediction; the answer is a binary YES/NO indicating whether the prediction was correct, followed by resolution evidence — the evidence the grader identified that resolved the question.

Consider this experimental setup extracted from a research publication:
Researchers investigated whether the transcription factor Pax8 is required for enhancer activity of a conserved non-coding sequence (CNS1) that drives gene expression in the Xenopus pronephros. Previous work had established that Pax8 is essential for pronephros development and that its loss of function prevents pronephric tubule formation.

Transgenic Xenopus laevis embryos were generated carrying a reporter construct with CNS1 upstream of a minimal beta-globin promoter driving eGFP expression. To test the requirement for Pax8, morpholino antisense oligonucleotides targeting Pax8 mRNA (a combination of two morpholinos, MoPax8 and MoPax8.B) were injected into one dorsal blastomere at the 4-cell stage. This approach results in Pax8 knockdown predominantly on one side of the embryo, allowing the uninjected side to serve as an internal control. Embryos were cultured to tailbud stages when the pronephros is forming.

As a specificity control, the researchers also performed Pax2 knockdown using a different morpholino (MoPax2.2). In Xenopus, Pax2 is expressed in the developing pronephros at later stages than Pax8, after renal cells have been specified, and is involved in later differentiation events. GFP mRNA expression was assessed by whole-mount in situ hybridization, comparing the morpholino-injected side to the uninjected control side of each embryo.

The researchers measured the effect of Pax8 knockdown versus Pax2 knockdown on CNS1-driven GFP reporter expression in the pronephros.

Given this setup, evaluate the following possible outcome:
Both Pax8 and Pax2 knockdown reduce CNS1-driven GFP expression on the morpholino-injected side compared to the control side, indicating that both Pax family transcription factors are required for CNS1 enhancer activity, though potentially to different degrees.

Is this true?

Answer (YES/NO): NO